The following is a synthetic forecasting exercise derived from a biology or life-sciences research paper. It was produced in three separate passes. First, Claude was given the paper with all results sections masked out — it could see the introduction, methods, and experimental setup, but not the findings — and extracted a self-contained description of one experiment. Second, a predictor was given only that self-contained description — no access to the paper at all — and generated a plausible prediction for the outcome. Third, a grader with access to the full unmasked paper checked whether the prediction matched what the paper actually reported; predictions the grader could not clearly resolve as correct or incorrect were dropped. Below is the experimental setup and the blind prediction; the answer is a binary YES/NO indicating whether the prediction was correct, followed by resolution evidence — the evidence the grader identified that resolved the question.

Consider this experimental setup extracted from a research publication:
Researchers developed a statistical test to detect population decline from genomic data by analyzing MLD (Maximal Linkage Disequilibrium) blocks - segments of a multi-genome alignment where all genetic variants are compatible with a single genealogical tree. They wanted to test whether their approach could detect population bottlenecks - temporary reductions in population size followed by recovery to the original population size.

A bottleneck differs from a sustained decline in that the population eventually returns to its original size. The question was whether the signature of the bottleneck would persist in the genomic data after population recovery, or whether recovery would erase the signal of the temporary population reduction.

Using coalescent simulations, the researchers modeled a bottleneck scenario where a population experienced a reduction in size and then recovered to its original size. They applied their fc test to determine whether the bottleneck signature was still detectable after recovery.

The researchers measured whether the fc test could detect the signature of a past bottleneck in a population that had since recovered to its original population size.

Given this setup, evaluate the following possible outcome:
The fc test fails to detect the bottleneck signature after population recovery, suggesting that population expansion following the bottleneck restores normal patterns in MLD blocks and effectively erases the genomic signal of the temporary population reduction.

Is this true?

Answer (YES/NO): NO